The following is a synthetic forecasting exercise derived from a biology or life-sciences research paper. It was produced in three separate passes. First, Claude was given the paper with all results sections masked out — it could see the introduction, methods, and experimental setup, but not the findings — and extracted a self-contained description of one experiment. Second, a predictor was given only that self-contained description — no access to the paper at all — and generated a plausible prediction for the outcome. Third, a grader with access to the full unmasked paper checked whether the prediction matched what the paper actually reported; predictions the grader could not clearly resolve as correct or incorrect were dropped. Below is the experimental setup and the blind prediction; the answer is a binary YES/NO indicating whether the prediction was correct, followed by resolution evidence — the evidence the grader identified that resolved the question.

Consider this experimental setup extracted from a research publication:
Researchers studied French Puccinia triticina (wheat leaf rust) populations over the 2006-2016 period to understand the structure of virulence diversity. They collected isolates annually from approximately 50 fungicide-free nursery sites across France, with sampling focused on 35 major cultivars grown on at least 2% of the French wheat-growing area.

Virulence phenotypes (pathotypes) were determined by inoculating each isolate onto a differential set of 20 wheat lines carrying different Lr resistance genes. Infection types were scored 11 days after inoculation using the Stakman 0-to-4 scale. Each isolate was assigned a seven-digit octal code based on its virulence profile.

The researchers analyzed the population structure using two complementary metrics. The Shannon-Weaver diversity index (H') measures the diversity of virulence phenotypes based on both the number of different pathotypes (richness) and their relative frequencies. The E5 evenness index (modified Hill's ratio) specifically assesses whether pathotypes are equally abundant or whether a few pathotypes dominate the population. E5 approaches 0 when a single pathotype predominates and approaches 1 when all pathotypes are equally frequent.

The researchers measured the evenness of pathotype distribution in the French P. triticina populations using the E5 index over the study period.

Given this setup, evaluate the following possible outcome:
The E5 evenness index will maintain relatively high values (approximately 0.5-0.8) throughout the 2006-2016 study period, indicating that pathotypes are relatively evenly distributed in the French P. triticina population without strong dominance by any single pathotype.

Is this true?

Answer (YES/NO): NO